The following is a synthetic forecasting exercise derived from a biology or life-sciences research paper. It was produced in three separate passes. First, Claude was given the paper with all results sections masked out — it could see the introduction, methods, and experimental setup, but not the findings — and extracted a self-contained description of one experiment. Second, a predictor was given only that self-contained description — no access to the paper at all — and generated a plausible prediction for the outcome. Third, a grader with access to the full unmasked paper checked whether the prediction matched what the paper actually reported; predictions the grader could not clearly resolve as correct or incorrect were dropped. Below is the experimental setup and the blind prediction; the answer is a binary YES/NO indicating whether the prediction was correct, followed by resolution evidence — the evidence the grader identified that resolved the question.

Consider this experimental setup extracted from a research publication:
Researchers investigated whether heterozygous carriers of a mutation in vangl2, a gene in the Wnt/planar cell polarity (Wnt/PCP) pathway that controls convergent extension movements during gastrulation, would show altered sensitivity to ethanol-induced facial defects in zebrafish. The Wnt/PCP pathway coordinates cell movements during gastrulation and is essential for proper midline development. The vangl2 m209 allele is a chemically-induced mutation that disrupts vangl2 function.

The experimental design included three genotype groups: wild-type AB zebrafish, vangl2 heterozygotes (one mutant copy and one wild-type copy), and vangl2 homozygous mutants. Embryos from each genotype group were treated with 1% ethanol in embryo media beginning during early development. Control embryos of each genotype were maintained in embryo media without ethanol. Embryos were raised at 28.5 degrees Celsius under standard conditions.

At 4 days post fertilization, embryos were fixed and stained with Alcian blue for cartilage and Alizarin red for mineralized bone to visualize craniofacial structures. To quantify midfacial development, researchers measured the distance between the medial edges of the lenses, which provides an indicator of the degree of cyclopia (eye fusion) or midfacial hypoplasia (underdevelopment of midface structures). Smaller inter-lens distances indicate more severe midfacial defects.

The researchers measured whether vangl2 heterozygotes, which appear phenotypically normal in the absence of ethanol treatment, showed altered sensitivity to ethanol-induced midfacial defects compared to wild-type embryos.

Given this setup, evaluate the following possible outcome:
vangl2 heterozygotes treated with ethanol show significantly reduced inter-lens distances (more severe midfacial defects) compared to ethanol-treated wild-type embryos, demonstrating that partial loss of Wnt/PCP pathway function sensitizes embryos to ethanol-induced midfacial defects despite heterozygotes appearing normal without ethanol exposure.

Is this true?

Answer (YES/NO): YES